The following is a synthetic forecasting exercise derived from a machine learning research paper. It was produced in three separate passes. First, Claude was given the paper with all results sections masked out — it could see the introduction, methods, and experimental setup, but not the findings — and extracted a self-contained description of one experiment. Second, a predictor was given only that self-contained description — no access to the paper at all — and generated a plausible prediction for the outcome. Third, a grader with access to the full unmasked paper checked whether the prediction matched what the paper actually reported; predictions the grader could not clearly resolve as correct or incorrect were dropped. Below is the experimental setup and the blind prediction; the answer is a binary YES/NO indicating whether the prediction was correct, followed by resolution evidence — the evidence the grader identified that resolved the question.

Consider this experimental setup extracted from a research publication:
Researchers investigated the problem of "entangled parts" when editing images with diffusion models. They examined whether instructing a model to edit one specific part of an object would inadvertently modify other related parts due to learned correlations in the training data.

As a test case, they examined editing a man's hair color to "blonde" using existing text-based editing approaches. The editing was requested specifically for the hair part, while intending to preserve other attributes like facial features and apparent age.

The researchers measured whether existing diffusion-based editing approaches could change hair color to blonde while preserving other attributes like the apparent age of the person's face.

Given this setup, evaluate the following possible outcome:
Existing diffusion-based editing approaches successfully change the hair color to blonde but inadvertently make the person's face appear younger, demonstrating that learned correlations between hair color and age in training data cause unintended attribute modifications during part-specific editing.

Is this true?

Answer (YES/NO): YES